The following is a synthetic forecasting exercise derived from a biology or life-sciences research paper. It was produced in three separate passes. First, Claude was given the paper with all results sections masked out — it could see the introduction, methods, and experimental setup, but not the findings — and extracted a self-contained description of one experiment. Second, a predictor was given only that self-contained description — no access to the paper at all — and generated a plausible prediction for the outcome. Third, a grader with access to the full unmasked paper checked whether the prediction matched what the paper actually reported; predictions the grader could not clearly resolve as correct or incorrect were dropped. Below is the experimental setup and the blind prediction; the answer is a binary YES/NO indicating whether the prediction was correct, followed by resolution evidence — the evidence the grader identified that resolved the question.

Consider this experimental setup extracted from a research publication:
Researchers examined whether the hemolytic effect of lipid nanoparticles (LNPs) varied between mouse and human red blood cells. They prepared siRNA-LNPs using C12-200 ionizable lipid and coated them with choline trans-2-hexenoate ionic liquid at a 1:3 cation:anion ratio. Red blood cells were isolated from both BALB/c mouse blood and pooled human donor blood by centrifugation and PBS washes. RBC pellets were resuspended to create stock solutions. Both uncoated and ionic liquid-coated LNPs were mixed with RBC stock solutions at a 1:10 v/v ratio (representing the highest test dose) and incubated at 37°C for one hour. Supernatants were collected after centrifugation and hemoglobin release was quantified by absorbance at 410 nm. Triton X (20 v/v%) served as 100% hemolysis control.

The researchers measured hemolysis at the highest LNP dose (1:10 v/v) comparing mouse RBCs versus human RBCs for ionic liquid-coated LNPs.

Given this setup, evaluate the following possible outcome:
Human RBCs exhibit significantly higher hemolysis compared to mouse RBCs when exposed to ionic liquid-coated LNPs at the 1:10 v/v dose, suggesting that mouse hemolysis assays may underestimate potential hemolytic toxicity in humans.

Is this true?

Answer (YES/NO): NO